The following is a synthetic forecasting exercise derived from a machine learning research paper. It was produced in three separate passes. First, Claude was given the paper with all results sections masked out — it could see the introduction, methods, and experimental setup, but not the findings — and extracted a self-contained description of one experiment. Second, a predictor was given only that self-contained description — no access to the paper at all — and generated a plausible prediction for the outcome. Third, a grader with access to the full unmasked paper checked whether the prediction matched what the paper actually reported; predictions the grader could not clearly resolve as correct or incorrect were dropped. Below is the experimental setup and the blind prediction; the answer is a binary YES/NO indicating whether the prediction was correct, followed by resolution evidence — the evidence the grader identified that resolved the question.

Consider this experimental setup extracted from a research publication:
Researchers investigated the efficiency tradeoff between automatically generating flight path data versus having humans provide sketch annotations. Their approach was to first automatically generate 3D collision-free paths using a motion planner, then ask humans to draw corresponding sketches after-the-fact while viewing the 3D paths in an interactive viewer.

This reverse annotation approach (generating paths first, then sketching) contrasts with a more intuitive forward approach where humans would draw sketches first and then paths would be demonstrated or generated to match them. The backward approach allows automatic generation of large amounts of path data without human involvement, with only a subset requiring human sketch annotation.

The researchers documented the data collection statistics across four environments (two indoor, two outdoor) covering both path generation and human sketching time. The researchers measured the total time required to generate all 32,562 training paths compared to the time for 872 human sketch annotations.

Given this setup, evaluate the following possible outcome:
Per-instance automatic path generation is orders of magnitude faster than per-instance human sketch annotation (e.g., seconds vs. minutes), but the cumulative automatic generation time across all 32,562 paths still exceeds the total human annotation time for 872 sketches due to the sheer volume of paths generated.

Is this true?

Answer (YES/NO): NO